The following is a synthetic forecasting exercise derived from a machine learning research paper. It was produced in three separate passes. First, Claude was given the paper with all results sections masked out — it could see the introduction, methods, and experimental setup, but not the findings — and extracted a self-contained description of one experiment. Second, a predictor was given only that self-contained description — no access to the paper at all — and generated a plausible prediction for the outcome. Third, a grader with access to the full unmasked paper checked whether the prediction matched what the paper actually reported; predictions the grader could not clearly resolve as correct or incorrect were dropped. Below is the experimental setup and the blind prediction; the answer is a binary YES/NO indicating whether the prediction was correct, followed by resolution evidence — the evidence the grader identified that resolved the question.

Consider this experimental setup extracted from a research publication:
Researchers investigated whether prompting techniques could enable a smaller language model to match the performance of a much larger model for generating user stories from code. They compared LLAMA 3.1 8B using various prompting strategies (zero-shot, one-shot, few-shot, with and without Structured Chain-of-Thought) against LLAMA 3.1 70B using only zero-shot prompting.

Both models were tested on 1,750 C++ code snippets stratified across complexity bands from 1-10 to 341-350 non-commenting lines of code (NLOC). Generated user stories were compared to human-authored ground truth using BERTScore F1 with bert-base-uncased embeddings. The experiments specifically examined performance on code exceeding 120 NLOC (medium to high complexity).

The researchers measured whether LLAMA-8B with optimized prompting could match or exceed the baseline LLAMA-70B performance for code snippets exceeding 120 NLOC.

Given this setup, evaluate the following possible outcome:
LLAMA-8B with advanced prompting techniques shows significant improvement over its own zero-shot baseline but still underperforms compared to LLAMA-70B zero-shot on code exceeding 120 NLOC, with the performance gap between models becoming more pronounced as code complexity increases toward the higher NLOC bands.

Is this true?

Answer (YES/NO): NO